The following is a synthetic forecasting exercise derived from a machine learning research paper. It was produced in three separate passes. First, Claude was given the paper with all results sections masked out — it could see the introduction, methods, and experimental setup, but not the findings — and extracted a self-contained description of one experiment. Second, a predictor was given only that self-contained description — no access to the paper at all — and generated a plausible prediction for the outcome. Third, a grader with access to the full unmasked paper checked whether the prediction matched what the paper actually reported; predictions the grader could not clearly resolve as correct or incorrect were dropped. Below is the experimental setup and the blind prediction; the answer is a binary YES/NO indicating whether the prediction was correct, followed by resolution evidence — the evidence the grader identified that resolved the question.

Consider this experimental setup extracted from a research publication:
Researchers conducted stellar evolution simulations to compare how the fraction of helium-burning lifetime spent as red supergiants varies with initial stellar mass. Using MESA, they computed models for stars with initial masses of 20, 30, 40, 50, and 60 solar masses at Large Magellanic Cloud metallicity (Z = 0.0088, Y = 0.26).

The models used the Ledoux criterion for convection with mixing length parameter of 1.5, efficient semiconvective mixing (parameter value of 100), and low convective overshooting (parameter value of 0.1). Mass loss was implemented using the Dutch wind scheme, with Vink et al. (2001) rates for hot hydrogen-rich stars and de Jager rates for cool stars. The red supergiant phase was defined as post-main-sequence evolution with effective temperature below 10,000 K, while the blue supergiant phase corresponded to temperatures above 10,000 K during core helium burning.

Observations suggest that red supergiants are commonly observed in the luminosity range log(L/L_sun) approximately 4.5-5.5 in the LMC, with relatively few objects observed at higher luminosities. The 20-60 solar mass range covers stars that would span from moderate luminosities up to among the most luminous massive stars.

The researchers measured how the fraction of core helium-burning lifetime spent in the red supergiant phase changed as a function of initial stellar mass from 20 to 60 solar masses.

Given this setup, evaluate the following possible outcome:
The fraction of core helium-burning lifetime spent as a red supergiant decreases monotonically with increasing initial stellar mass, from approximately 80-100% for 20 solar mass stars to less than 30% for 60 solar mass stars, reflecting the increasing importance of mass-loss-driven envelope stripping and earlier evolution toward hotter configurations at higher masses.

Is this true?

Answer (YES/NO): NO